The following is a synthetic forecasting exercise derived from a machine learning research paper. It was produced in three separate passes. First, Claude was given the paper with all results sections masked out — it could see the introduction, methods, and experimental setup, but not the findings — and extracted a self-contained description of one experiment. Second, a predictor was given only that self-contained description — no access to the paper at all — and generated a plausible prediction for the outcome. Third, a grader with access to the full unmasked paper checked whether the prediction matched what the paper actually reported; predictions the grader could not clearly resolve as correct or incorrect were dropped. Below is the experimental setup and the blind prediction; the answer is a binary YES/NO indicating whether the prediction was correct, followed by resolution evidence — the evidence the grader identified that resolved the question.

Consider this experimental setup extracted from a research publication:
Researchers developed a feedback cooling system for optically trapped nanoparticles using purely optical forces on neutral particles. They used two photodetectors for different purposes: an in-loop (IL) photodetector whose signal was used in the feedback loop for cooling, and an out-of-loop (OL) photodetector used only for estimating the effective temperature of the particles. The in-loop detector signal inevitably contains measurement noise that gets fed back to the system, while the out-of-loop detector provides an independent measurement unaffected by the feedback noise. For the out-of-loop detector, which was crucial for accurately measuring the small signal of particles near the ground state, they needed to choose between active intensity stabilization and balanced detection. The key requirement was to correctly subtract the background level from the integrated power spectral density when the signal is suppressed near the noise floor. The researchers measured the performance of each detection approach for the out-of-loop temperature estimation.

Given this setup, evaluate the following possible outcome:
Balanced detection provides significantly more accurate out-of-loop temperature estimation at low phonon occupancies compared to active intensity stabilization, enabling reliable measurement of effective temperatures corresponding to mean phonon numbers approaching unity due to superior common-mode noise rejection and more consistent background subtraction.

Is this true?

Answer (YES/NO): NO